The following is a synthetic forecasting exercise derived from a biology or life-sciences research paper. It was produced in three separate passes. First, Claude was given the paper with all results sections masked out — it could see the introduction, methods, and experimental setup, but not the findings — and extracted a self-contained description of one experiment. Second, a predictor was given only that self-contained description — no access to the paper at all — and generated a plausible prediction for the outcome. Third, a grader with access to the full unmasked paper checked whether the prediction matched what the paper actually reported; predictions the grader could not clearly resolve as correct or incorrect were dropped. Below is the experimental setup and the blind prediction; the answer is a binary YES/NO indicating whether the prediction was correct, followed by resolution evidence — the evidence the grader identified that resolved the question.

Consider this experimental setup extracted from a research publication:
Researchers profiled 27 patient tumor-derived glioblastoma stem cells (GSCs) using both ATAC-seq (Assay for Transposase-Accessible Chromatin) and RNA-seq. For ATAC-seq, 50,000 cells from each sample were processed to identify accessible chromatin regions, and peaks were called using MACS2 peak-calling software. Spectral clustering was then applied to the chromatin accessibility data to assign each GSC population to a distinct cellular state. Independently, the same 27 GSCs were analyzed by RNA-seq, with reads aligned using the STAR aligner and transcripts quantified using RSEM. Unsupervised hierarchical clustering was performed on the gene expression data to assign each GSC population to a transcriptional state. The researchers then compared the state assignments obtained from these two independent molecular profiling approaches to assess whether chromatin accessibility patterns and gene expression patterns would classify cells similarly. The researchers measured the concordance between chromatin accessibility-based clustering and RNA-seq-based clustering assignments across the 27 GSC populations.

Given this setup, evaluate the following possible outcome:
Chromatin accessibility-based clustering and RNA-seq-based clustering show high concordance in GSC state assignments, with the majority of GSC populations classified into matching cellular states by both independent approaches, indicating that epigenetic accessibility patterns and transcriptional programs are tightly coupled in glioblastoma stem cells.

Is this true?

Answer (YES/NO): YES